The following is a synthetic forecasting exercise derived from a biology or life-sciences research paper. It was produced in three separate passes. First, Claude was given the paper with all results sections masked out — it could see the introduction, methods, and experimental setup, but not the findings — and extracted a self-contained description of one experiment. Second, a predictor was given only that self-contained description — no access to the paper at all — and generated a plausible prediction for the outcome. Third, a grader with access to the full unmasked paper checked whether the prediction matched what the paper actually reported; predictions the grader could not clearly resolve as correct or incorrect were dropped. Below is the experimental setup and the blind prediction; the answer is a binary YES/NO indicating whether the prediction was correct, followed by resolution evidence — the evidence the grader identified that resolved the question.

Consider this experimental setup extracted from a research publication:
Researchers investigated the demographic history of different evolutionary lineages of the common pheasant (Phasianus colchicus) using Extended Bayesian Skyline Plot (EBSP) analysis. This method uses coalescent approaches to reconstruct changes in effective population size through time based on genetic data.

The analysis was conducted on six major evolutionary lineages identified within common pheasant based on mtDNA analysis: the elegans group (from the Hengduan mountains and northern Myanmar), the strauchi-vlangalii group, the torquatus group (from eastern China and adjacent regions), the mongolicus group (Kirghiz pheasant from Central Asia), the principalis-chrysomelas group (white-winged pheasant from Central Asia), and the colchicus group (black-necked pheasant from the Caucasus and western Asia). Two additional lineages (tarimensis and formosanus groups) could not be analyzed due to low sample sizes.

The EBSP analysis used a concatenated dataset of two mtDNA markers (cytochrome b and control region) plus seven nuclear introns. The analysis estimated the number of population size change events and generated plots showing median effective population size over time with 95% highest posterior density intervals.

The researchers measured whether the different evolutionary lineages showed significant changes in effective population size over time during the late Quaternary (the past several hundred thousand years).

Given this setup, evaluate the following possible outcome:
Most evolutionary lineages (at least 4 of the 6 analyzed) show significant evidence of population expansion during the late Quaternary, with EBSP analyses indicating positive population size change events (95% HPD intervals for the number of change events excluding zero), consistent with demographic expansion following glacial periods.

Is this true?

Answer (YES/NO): NO